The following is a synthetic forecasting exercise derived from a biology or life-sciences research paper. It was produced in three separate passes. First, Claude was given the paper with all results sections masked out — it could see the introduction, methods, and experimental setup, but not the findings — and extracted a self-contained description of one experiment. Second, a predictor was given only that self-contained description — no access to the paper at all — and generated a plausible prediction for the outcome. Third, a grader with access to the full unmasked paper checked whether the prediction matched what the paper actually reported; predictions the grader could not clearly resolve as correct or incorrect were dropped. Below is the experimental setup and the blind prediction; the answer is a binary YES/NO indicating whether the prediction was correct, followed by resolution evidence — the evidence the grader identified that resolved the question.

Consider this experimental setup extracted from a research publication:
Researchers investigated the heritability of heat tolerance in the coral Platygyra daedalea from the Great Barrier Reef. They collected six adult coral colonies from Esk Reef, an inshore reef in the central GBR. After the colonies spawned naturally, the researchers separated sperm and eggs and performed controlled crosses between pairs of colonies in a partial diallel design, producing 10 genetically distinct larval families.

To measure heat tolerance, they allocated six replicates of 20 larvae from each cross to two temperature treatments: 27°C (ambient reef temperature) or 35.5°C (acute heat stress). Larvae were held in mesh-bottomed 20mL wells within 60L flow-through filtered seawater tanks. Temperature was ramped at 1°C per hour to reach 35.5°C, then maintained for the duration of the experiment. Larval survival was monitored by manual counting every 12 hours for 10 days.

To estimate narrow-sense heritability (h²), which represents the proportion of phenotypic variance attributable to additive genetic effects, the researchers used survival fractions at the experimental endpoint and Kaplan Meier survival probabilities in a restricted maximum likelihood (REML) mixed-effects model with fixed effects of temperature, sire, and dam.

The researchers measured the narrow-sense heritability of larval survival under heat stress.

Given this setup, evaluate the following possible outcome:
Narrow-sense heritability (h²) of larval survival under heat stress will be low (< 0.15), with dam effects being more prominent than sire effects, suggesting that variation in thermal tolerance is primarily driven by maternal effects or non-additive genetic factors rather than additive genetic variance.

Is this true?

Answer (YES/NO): NO